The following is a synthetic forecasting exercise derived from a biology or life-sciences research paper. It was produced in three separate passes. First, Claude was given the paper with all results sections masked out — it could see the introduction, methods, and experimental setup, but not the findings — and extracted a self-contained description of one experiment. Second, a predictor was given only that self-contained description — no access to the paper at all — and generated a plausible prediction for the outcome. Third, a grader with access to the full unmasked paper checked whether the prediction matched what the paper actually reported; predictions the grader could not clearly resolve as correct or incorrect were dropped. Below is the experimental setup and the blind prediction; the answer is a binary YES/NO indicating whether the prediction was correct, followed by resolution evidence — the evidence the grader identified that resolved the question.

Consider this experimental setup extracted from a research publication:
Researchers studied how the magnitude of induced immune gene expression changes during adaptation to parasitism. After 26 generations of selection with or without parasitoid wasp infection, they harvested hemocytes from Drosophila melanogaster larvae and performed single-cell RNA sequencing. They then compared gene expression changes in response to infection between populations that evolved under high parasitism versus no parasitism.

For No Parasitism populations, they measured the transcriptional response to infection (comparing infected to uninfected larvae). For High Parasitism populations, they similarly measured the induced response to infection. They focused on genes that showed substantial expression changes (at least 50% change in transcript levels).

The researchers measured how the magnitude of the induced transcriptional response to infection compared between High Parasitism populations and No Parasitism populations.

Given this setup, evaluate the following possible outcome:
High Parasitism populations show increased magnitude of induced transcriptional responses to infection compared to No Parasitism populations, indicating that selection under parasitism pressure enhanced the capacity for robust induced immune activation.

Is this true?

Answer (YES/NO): NO